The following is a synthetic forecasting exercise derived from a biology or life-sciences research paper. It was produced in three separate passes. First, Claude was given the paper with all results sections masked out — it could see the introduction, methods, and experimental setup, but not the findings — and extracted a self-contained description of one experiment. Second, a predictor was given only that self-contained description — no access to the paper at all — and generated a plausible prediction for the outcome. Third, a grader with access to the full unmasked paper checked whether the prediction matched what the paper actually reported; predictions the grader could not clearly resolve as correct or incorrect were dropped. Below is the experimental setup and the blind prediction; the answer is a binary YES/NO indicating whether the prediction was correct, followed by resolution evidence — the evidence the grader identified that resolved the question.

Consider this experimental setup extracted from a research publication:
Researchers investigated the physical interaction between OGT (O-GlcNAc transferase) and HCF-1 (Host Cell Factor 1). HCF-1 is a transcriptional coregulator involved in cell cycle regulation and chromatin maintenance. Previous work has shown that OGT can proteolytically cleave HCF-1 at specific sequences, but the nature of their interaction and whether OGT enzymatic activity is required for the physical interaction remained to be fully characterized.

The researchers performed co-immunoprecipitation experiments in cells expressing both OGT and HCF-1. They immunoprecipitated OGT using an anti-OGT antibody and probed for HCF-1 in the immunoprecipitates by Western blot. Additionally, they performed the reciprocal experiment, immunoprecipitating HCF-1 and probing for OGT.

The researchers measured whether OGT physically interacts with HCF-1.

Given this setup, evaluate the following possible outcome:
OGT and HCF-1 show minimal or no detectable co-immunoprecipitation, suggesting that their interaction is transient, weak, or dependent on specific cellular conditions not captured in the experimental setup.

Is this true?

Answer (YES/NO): NO